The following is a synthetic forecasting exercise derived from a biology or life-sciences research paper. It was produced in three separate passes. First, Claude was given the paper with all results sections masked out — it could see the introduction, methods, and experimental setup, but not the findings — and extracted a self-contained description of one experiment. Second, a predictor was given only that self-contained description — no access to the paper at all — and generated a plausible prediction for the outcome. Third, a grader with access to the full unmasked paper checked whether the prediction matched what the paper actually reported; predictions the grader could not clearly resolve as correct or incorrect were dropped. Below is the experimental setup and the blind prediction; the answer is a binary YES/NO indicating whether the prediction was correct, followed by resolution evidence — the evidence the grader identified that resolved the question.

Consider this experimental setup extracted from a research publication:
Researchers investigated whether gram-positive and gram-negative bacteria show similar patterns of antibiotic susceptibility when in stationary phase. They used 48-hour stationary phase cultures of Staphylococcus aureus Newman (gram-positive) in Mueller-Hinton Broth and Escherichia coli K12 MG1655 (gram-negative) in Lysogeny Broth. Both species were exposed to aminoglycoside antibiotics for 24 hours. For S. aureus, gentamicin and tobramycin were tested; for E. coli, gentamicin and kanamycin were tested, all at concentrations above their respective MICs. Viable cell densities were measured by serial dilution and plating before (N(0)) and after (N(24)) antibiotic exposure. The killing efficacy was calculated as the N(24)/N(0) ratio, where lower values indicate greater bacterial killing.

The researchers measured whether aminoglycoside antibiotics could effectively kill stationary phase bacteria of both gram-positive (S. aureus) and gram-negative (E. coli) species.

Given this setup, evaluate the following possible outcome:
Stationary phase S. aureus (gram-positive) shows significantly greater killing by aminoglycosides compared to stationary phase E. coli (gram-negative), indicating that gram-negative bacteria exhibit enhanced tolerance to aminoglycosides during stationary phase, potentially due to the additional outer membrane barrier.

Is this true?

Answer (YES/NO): NO